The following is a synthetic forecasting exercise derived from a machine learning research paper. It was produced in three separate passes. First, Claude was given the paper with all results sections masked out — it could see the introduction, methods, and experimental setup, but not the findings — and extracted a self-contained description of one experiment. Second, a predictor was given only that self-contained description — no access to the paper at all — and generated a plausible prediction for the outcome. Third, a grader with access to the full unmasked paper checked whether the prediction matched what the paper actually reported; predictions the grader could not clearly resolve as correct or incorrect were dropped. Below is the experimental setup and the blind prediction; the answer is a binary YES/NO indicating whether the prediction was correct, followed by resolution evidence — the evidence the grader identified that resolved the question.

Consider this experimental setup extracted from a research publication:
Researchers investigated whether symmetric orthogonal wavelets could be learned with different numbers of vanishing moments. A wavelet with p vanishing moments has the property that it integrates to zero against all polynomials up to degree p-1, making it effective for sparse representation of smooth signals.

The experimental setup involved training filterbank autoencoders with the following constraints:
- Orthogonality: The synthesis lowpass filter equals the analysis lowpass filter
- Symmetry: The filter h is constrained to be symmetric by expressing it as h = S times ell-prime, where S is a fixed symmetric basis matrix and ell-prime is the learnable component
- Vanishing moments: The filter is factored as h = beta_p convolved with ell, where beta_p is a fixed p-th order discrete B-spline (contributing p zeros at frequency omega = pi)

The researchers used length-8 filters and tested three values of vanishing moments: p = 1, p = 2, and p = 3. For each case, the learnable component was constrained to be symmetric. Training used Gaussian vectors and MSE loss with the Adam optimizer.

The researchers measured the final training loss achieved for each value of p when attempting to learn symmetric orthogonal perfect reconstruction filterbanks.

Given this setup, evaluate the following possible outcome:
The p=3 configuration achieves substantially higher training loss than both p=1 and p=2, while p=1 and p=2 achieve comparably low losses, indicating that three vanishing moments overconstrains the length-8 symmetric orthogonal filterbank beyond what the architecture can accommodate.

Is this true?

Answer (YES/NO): NO